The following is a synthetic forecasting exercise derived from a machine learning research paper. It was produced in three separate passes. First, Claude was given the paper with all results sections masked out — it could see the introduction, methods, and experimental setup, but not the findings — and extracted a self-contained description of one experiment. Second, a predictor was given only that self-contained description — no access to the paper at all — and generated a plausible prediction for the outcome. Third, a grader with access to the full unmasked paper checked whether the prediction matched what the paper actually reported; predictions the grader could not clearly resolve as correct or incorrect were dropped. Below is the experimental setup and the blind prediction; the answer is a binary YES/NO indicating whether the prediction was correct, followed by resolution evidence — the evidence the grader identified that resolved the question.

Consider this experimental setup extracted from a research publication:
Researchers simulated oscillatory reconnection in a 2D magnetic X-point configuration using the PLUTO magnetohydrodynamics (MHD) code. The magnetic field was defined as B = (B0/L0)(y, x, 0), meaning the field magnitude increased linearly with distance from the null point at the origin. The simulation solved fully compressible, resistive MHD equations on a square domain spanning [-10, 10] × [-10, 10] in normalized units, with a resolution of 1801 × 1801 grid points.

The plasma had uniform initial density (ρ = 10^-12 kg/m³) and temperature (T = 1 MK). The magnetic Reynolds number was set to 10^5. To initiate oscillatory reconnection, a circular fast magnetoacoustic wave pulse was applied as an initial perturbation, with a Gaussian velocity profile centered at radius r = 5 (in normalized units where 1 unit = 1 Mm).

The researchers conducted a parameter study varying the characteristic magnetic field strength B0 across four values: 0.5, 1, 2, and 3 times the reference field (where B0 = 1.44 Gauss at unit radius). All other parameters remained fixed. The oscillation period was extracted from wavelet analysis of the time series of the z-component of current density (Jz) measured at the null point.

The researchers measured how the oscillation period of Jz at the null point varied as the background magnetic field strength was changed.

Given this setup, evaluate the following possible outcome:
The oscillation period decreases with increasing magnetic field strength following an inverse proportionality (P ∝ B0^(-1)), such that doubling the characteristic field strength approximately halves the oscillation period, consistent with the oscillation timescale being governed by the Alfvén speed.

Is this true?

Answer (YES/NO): YES